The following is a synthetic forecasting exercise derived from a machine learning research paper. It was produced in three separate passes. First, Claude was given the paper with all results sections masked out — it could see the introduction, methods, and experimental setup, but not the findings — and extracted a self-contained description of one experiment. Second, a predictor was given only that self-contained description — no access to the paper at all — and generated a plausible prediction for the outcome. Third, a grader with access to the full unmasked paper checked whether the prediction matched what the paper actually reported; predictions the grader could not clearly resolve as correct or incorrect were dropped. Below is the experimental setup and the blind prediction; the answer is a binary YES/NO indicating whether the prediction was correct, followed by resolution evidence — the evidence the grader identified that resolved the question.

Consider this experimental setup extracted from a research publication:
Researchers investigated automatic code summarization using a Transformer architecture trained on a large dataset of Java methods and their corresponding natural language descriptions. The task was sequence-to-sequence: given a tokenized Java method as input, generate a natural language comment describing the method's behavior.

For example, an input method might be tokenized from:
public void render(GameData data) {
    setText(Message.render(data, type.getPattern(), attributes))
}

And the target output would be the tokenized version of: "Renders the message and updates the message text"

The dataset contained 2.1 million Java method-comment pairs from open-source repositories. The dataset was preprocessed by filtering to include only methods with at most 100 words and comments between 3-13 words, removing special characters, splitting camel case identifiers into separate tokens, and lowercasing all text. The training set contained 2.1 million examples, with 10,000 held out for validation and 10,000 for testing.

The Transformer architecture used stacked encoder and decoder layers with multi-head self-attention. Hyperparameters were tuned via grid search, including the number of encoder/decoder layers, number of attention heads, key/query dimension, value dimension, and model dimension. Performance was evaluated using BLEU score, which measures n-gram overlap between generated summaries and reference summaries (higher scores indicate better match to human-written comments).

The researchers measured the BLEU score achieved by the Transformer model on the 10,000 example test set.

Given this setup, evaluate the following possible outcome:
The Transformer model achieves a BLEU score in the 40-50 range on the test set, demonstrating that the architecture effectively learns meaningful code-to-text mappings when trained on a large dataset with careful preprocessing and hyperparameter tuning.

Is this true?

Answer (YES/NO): NO